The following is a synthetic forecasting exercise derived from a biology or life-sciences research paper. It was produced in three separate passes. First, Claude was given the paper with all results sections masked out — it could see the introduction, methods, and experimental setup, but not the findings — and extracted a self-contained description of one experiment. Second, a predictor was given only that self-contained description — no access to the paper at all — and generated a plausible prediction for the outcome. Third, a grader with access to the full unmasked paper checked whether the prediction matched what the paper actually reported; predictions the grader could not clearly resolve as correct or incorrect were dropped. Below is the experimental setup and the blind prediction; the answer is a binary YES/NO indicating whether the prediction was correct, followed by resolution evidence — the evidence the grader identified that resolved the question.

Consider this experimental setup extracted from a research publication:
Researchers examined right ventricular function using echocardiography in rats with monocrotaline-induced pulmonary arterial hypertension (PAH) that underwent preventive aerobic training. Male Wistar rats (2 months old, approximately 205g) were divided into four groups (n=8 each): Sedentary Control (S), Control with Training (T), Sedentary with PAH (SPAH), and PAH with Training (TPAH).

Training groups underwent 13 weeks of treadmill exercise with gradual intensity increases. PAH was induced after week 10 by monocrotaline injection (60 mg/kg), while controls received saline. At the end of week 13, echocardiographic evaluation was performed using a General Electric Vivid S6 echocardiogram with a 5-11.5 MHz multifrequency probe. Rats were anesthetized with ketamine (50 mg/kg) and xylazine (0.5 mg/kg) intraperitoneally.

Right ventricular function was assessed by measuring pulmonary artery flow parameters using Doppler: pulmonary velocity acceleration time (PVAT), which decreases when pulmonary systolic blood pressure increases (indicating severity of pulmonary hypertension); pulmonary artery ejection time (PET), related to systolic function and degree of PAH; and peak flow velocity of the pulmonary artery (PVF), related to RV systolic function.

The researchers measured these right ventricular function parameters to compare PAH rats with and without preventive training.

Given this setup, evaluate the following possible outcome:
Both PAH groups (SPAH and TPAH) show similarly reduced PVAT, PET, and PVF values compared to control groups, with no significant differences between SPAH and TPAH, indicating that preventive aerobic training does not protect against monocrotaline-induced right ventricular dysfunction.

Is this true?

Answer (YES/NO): NO